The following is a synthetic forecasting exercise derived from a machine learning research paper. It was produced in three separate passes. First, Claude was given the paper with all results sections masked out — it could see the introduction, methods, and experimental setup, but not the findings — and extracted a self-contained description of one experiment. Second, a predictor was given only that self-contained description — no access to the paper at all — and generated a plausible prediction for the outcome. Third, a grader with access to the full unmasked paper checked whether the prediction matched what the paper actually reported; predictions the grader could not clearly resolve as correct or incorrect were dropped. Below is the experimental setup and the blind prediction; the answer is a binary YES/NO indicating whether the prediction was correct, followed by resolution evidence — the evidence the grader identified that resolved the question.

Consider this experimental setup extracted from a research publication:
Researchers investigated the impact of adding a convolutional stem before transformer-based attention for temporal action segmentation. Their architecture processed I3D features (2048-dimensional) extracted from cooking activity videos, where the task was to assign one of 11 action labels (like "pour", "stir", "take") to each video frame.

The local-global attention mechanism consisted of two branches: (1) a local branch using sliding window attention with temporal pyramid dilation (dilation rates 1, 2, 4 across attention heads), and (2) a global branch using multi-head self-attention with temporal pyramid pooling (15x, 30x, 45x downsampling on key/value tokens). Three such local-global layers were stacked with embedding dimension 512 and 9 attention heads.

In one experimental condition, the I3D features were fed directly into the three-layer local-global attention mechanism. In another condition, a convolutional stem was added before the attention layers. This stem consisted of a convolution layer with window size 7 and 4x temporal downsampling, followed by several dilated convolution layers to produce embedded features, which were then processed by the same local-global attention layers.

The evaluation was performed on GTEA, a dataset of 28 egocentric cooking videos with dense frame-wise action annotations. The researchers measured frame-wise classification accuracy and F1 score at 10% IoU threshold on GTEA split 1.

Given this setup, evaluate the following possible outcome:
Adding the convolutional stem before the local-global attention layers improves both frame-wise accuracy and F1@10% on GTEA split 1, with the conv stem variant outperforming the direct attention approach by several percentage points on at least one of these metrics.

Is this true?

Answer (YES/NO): YES